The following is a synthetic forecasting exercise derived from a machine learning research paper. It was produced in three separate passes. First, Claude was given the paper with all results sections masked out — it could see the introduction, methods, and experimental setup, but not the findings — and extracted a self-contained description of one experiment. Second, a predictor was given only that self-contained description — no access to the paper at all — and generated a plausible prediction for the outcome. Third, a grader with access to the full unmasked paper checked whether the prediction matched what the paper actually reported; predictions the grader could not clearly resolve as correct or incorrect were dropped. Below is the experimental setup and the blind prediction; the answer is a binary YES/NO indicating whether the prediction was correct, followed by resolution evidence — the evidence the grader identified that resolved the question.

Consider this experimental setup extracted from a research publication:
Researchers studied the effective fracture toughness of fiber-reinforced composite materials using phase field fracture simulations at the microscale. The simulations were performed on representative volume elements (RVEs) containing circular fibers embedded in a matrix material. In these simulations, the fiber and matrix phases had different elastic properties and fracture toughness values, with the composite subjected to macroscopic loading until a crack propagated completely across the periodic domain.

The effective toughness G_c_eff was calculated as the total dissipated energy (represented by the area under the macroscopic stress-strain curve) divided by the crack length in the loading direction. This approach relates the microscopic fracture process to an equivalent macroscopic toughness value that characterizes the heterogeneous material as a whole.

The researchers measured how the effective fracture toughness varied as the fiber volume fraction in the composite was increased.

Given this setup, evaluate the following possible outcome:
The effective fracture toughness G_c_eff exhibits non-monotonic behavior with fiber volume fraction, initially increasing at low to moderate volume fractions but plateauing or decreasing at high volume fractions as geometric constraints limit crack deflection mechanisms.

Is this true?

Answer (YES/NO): NO